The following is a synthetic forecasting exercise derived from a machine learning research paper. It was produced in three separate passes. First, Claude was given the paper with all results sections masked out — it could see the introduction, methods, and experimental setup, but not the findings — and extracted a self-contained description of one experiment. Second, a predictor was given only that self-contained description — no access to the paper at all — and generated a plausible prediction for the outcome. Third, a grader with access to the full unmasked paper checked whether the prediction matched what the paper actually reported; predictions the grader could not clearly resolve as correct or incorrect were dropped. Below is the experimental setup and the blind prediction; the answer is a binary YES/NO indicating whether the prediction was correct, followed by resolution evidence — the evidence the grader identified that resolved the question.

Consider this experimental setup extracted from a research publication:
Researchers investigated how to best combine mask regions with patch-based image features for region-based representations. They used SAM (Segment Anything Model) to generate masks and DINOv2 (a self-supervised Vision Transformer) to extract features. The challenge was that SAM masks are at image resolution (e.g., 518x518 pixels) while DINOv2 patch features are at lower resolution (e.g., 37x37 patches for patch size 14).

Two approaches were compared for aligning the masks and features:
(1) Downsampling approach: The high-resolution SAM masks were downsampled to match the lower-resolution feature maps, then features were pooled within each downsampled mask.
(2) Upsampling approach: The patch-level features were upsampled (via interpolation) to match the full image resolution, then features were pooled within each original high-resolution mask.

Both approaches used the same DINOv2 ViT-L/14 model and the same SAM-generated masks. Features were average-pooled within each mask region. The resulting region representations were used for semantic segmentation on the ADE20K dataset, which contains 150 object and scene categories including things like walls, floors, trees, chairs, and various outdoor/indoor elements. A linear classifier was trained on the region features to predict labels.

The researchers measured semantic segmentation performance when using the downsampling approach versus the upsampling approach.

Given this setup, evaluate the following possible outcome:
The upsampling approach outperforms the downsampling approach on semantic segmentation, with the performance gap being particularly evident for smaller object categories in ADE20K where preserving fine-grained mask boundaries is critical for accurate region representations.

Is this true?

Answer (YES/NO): NO